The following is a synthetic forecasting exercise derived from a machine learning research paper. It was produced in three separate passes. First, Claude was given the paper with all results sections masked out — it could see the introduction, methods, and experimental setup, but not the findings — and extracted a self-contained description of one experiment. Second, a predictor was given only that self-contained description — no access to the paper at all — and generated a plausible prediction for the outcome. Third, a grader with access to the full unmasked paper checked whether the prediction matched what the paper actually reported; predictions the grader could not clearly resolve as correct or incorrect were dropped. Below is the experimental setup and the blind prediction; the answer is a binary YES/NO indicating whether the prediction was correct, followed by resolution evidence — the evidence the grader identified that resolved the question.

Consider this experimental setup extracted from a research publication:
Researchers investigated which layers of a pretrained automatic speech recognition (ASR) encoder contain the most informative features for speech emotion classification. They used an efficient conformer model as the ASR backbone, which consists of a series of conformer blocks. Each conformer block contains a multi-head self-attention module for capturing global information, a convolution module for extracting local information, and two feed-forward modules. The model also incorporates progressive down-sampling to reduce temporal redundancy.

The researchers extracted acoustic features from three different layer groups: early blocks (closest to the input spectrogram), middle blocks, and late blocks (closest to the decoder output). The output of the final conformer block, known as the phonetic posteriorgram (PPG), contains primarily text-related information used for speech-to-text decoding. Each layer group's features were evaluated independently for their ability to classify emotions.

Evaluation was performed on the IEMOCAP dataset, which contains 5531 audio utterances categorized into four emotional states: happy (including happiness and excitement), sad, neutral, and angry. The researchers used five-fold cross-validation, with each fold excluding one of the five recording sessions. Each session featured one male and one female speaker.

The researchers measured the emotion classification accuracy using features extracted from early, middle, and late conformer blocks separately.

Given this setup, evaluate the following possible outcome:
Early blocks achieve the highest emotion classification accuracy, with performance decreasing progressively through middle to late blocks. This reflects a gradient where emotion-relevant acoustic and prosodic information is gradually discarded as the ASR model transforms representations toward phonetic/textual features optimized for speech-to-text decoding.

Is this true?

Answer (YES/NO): NO